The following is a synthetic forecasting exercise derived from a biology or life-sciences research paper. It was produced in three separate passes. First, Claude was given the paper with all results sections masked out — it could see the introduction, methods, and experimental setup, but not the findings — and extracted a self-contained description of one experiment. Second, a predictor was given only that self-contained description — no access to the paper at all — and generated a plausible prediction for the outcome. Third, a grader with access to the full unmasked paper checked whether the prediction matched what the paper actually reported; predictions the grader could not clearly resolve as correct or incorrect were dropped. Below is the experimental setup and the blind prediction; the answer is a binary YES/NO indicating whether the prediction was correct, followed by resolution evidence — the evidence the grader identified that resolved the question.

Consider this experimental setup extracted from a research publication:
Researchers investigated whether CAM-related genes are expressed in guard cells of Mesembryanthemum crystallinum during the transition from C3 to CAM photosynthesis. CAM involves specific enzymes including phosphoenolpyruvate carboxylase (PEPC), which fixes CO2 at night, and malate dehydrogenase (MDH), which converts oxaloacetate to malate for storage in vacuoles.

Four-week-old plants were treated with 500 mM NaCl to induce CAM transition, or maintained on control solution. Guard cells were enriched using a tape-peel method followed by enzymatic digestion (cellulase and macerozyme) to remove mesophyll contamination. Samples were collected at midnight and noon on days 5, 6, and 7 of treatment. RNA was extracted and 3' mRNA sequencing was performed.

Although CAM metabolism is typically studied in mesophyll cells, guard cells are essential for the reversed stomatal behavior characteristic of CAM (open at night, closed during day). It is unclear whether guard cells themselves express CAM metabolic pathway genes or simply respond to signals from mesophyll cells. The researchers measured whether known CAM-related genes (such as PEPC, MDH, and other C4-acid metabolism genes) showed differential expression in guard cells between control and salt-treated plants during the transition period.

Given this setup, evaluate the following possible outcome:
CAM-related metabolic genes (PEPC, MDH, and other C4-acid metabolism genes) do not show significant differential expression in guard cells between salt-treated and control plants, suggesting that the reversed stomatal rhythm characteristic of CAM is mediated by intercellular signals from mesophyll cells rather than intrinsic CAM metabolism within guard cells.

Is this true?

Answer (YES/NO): NO